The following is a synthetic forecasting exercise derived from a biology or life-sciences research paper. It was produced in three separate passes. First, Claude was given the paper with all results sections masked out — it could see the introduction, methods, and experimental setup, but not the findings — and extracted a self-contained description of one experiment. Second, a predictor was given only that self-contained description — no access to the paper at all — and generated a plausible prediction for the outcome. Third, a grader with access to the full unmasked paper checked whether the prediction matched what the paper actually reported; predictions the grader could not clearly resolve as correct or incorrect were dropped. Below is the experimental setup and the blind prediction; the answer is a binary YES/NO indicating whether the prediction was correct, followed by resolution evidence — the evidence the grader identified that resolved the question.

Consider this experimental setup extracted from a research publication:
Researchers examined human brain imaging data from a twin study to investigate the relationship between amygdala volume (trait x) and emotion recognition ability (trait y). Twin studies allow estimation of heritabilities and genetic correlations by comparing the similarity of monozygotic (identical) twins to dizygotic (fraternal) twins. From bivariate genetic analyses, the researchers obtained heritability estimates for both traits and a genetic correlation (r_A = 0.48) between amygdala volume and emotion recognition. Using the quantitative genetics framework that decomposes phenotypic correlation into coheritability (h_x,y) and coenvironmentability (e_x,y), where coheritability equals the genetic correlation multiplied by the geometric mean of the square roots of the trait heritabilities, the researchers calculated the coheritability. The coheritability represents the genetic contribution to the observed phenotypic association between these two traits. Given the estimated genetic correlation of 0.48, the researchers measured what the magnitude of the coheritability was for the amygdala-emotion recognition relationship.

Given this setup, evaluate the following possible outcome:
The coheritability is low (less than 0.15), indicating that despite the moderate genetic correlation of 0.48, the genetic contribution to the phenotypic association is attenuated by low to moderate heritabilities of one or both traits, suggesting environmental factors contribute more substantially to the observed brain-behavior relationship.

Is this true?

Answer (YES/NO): YES